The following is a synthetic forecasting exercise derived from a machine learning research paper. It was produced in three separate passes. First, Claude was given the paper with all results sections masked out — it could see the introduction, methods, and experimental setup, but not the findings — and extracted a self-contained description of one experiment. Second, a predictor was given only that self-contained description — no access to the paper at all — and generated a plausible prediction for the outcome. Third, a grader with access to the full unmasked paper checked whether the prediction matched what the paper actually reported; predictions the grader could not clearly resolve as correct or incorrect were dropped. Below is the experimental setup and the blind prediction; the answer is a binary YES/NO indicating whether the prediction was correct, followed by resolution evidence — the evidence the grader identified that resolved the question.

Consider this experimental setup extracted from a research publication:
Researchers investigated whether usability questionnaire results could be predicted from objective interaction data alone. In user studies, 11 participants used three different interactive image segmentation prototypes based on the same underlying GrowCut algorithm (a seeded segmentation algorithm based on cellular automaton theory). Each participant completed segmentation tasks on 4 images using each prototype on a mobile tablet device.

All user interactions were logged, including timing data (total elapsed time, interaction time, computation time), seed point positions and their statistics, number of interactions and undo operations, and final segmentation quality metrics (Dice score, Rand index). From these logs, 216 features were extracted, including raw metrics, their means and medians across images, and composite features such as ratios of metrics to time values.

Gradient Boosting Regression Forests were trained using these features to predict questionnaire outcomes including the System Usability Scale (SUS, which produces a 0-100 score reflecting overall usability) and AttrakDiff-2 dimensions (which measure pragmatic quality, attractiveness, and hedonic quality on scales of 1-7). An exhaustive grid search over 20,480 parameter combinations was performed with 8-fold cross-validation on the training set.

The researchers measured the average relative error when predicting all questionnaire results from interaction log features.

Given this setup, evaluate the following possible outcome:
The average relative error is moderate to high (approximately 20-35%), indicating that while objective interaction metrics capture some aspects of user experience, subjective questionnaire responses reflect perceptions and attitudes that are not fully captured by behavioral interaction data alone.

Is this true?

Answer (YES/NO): NO